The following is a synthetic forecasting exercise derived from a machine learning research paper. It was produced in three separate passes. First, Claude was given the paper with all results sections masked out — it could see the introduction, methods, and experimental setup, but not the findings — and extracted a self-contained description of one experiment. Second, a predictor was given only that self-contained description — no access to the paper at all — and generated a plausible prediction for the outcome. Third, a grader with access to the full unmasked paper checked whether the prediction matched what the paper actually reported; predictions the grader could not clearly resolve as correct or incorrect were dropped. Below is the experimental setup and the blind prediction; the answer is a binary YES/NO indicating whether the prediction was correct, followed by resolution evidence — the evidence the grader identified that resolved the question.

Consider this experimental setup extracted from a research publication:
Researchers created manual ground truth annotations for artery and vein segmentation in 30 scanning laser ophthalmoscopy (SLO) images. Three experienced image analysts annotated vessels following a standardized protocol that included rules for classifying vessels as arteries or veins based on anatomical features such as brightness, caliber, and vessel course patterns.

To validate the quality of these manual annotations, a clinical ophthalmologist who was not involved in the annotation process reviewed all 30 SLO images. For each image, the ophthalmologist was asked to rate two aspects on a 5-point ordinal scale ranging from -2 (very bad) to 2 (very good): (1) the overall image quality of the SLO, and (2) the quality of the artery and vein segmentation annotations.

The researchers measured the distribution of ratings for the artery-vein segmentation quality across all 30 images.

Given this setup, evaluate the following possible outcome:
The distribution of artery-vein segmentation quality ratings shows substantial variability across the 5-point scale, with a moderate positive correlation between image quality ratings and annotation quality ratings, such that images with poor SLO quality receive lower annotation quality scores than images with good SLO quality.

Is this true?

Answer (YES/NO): NO